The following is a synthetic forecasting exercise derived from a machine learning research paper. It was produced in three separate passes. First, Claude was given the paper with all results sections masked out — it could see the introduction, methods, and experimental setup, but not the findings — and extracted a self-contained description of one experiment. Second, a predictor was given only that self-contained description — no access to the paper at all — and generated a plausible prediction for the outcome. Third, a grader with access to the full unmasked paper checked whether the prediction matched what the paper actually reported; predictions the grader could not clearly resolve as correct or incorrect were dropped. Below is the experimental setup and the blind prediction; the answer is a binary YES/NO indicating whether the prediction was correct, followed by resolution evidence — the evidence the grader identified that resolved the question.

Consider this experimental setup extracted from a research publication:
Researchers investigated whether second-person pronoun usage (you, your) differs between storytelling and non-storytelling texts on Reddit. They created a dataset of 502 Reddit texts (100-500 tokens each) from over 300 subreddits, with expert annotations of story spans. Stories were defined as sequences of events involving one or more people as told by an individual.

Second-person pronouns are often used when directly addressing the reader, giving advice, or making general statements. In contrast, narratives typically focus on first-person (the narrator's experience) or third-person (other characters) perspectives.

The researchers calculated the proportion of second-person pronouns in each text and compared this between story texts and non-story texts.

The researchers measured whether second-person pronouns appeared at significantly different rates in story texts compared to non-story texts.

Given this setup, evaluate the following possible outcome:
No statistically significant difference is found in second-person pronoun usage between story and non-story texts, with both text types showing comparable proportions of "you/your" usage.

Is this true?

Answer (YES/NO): NO